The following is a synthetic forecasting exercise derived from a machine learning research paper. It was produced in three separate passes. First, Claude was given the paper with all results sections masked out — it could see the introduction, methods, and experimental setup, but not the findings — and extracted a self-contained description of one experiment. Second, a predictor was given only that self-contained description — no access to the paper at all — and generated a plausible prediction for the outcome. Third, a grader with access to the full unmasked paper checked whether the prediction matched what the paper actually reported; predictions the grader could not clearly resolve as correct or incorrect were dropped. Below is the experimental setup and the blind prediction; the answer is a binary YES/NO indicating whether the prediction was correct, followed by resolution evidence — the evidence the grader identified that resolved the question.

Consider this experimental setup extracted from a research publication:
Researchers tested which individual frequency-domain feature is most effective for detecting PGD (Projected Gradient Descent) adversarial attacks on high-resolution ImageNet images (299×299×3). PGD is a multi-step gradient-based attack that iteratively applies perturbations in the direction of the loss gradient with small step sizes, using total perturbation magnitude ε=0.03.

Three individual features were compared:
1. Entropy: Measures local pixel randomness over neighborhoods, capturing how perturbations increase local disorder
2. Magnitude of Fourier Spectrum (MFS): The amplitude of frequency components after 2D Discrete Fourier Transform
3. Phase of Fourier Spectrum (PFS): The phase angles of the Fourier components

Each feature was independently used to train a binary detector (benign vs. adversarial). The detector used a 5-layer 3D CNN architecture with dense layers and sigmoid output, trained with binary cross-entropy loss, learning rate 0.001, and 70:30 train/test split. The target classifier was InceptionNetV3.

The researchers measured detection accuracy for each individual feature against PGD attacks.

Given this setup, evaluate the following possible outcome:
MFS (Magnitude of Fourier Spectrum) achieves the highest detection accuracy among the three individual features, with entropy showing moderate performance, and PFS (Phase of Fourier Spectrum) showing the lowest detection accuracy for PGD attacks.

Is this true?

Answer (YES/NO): NO